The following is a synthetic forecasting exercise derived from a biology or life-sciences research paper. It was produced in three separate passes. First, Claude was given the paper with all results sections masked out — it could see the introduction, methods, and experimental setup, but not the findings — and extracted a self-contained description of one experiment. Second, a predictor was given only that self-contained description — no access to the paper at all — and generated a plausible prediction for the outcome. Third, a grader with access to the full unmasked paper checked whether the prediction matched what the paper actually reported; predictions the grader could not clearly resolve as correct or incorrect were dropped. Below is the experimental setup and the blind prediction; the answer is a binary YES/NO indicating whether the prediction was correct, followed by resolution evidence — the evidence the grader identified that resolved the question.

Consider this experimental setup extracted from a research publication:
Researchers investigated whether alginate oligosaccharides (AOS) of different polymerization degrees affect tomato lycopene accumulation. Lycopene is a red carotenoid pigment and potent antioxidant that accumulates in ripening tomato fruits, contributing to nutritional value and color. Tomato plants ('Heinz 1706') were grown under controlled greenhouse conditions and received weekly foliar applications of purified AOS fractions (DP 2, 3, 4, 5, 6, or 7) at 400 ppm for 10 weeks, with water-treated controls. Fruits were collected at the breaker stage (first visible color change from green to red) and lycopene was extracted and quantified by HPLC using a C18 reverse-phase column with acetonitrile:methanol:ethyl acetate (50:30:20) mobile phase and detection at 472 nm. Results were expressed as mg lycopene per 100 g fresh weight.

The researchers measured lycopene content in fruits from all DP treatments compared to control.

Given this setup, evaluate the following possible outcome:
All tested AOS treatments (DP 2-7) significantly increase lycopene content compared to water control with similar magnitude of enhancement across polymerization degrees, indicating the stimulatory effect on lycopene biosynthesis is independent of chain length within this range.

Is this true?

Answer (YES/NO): NO